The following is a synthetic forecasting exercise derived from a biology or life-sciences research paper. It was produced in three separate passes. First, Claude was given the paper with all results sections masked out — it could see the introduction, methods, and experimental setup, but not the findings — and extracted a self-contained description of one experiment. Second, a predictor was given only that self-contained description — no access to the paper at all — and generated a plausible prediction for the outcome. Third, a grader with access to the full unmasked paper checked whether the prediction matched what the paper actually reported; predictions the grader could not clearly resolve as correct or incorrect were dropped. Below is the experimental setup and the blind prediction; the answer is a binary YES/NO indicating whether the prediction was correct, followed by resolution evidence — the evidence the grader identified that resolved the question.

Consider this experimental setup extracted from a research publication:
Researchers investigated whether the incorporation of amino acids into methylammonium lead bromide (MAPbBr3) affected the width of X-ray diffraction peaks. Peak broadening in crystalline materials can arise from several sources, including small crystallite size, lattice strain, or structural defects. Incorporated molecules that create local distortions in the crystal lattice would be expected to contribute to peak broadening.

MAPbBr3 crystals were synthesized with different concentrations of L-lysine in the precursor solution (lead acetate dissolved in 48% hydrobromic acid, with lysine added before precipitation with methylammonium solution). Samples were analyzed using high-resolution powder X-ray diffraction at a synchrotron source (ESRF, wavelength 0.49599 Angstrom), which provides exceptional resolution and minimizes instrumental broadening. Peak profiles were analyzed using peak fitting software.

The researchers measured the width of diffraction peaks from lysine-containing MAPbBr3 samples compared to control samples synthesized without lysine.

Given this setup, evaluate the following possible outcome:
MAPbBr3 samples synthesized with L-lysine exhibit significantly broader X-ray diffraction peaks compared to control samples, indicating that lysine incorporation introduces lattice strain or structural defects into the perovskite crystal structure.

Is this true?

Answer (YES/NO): NO